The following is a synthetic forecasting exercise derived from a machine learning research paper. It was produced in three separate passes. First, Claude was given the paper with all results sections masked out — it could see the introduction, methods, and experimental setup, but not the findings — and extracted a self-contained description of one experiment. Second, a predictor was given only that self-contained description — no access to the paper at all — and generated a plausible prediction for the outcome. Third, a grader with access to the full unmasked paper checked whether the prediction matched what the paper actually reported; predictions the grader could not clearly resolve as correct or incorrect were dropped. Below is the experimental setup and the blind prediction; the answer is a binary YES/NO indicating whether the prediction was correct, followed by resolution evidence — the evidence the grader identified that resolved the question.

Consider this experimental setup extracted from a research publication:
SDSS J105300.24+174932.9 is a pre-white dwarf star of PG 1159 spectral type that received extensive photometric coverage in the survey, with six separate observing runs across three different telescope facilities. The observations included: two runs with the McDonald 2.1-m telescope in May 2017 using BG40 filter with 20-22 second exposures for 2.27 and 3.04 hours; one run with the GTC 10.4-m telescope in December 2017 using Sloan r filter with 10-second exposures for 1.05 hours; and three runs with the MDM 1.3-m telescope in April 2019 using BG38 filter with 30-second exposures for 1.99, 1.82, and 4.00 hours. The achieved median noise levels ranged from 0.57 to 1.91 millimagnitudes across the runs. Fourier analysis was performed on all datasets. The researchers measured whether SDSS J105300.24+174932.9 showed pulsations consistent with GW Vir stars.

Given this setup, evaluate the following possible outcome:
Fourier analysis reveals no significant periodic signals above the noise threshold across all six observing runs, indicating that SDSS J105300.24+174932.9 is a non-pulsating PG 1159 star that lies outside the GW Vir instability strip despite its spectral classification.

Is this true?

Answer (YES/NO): NO